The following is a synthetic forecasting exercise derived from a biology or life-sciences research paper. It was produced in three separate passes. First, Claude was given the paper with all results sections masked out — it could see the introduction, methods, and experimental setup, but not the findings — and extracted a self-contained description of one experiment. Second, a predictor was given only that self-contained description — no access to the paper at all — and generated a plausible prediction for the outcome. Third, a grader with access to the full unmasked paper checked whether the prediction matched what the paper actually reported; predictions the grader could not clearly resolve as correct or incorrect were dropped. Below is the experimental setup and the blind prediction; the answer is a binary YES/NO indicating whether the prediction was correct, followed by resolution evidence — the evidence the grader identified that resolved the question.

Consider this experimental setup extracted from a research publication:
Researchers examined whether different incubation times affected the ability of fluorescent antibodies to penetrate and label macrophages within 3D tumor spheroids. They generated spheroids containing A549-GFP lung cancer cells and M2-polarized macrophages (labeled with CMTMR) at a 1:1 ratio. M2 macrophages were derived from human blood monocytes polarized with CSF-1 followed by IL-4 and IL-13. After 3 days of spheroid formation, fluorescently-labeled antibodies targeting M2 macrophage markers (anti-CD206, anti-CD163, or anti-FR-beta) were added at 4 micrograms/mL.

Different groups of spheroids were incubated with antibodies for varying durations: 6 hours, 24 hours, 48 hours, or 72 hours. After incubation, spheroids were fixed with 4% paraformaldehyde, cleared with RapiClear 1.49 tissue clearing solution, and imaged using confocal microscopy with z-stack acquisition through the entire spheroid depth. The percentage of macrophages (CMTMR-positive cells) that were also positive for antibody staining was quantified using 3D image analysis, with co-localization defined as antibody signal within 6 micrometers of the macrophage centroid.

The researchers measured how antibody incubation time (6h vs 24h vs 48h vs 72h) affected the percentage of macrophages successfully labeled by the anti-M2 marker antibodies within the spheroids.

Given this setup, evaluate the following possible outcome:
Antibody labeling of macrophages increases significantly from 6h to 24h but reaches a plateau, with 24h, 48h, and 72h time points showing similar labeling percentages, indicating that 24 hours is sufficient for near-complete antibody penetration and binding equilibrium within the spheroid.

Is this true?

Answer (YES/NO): NO